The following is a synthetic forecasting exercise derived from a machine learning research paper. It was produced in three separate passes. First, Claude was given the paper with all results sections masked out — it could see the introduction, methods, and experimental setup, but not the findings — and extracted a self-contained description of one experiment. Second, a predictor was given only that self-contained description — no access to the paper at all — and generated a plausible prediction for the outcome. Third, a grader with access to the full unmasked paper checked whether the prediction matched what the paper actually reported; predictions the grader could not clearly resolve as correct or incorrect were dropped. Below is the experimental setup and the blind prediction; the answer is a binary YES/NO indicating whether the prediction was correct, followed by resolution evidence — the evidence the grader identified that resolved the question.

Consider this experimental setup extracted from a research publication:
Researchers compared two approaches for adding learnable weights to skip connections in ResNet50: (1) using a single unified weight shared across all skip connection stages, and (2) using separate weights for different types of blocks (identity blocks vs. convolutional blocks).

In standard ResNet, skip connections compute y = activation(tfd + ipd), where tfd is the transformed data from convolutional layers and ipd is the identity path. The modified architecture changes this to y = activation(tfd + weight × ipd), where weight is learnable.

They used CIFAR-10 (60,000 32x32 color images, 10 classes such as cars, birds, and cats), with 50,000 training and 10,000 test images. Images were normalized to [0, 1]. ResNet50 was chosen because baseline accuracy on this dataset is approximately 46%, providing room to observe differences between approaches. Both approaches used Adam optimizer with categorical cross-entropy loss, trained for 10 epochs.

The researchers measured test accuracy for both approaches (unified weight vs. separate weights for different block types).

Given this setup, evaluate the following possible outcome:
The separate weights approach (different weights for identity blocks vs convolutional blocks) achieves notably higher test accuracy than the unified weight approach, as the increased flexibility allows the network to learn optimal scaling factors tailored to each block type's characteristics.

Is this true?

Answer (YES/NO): YES